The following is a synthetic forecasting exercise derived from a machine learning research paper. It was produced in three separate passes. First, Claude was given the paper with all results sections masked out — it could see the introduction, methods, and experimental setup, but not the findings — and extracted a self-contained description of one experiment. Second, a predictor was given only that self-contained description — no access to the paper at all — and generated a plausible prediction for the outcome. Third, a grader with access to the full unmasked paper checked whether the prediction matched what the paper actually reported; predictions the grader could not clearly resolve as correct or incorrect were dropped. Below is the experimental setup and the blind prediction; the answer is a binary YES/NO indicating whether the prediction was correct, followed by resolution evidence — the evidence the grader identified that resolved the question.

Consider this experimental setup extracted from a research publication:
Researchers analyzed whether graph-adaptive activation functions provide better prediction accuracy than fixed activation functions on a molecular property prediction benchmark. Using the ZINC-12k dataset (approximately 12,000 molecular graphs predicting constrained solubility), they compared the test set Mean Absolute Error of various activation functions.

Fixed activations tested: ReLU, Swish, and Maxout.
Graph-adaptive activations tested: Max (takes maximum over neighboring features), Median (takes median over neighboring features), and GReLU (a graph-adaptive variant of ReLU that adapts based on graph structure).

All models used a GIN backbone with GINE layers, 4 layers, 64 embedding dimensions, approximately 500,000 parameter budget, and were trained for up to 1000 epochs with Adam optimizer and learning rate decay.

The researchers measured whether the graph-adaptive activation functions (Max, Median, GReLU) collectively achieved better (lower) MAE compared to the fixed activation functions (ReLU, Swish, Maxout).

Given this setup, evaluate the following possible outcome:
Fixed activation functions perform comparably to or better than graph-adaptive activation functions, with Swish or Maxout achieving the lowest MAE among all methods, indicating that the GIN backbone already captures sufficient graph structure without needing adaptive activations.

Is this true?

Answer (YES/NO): NO